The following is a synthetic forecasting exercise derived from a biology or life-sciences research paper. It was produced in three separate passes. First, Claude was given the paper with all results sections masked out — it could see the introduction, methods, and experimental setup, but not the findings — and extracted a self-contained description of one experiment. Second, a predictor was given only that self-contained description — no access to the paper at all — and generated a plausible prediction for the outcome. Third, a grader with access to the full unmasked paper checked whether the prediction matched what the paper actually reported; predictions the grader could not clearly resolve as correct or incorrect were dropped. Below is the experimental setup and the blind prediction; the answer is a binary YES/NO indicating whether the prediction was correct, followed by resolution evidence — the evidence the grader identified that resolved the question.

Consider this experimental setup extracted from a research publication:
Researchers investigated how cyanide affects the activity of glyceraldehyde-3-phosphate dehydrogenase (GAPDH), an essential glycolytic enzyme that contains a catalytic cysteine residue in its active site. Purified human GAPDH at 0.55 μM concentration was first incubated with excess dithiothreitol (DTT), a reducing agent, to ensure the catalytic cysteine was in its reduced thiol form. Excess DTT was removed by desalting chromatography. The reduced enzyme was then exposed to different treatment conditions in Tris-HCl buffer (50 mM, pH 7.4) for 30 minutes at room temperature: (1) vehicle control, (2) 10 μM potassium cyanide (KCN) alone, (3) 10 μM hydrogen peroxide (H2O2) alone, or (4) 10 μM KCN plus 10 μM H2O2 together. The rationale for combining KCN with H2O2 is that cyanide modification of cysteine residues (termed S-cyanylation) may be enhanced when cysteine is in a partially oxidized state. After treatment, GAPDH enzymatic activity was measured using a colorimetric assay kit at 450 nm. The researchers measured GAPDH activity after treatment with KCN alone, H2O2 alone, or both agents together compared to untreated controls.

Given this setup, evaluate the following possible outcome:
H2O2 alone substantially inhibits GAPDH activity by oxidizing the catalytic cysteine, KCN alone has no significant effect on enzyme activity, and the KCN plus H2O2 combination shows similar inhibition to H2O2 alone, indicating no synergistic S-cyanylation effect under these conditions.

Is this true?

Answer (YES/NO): NO